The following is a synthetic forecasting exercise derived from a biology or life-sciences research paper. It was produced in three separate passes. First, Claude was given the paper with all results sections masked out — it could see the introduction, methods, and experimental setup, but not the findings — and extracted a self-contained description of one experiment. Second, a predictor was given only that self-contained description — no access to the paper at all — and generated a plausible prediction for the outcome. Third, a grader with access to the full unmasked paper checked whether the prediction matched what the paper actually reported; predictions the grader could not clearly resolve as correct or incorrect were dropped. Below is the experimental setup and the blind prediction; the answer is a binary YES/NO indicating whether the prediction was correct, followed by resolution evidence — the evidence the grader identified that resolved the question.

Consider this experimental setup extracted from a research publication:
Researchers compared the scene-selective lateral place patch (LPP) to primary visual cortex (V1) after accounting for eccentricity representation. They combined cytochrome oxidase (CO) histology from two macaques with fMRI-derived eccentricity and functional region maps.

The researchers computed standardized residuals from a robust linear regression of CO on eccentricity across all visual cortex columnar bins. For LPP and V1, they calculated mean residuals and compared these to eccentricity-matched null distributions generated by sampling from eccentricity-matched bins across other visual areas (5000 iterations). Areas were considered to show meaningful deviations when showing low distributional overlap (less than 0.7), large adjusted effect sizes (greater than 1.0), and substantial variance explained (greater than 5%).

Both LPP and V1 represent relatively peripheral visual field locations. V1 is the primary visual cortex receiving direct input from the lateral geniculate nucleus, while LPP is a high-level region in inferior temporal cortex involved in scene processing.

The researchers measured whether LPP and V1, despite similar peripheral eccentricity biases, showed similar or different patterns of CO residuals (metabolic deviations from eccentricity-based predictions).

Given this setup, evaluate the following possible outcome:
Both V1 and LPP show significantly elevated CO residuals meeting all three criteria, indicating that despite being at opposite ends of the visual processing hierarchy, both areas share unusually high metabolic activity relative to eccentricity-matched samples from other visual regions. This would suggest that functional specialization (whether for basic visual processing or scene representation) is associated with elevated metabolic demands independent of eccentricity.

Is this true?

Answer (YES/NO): NO